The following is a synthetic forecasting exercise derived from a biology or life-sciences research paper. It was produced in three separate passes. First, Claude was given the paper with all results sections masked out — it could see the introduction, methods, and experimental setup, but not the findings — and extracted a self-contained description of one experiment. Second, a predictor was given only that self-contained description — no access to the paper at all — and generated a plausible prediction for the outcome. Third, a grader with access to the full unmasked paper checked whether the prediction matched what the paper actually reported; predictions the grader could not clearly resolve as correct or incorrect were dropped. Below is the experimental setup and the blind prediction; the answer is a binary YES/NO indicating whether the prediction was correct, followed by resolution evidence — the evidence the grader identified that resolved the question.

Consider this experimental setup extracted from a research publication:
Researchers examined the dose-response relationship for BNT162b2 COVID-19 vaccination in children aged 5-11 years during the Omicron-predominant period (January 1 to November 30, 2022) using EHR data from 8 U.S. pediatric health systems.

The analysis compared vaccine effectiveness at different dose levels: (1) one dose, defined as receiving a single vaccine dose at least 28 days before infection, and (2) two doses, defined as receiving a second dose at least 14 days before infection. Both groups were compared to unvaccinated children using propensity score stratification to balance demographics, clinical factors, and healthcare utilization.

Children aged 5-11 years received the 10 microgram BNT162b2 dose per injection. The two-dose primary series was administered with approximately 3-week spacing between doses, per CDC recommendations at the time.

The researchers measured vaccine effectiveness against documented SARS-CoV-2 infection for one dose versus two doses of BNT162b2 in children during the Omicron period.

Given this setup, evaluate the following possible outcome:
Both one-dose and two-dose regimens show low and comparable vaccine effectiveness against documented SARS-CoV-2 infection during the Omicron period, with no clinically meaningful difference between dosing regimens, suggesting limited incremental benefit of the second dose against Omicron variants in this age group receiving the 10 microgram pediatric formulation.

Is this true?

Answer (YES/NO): NO